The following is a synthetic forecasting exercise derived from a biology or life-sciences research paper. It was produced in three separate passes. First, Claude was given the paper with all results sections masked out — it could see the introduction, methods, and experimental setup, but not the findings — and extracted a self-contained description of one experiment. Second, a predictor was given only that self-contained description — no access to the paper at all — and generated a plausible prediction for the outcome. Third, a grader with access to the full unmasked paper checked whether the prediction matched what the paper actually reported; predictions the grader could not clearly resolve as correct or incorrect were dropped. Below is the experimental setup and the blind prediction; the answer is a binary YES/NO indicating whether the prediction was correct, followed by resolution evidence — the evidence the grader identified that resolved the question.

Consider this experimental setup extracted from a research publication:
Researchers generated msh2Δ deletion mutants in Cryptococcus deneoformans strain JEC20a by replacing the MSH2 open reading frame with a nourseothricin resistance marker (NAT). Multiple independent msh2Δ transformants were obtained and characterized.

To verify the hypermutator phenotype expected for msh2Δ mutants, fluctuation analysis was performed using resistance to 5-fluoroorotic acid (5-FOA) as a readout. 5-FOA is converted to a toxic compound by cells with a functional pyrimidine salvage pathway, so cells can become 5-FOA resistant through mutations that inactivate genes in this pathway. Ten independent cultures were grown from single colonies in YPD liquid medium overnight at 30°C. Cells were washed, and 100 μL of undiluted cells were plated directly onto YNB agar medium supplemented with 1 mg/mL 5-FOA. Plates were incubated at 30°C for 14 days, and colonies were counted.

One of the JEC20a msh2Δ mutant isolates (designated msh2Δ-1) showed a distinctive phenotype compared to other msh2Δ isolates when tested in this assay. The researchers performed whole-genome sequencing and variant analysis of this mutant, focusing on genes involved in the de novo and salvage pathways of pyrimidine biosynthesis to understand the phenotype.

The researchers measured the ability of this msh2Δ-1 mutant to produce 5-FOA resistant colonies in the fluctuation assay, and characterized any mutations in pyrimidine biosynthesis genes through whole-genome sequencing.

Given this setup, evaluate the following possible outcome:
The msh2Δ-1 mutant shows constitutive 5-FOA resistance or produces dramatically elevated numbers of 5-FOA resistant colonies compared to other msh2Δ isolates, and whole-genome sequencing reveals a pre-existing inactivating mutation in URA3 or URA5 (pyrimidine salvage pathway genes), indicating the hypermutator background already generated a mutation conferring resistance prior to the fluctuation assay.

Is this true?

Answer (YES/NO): NO